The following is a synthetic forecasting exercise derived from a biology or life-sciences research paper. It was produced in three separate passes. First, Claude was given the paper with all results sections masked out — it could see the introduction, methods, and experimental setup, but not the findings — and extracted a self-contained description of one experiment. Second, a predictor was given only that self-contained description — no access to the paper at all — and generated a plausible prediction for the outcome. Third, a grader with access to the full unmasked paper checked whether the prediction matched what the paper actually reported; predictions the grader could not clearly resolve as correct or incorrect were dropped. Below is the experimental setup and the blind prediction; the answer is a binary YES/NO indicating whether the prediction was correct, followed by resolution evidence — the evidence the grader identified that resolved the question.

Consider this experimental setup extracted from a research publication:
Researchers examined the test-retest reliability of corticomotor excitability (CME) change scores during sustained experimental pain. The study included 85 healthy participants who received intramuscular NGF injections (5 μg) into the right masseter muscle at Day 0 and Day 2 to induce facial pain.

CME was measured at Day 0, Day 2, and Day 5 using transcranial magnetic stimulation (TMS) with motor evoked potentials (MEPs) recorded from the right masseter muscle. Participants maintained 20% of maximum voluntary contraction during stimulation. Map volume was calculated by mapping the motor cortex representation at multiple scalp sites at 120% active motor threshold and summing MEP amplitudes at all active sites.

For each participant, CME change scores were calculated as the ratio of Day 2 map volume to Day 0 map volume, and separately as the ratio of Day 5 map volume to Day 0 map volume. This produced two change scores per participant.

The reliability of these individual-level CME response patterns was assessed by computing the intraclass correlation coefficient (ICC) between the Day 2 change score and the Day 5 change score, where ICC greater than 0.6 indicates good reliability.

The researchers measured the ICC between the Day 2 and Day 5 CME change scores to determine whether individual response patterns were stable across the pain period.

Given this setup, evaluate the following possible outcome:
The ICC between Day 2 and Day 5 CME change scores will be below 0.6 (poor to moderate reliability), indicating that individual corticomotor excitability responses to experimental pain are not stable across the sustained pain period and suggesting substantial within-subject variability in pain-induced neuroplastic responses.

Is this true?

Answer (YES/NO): NO